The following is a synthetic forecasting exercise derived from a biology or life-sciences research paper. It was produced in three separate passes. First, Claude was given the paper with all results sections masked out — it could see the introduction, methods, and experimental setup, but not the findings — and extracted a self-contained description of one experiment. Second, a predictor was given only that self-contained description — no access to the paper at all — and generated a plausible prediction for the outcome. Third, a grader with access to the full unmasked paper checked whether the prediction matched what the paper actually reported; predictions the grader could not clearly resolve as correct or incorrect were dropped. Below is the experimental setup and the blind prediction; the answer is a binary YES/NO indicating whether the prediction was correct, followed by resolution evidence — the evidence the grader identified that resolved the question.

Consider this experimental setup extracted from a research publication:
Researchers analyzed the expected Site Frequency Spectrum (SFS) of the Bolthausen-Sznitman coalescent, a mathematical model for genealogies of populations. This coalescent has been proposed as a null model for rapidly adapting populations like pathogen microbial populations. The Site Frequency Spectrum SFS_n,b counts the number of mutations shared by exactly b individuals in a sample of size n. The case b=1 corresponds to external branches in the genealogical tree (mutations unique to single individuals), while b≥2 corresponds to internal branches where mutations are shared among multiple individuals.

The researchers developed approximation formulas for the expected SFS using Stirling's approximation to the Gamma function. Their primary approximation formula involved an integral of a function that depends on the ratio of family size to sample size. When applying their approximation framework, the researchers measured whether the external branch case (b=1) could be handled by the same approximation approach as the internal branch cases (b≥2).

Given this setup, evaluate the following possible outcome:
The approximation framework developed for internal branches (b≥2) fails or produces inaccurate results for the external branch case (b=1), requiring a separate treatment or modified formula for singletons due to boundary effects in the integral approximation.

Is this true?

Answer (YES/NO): YES